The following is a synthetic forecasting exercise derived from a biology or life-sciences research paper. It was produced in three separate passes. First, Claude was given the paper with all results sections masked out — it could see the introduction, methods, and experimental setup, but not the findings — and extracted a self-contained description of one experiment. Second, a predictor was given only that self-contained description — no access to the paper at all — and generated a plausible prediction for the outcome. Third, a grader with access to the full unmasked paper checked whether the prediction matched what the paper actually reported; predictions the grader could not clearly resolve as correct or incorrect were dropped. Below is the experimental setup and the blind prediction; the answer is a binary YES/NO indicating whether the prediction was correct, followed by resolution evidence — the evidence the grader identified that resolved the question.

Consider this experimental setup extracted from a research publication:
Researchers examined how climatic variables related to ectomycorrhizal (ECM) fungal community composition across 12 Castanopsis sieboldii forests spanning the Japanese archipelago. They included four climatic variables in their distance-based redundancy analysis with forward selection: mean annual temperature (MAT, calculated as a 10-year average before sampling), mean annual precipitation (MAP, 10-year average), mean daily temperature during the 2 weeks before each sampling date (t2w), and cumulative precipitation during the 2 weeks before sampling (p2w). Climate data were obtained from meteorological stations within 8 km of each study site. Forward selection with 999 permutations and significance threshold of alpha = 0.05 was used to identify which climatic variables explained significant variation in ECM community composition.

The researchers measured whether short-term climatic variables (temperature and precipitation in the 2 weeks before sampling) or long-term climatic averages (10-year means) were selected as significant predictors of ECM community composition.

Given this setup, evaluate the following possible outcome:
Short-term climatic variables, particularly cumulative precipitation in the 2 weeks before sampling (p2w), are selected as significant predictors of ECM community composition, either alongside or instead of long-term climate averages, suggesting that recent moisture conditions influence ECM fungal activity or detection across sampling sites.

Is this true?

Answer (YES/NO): YES